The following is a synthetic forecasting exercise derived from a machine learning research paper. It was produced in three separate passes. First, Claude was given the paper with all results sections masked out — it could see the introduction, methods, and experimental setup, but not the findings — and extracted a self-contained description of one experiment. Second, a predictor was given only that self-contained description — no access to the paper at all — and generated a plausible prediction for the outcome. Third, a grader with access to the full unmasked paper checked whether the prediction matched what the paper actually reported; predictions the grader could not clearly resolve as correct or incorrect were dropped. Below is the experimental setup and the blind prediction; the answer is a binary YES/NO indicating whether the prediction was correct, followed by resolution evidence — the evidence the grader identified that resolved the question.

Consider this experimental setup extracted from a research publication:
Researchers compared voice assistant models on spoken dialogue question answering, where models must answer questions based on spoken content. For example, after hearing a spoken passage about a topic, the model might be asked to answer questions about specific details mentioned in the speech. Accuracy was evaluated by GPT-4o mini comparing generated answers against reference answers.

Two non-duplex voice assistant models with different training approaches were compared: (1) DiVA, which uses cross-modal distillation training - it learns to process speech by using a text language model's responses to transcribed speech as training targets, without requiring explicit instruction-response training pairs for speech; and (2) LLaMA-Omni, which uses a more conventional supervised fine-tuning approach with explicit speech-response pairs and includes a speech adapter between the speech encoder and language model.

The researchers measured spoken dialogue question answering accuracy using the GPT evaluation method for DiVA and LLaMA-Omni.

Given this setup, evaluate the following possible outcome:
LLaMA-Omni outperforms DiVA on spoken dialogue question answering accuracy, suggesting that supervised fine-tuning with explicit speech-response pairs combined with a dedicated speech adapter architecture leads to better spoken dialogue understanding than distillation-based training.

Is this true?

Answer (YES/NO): NO